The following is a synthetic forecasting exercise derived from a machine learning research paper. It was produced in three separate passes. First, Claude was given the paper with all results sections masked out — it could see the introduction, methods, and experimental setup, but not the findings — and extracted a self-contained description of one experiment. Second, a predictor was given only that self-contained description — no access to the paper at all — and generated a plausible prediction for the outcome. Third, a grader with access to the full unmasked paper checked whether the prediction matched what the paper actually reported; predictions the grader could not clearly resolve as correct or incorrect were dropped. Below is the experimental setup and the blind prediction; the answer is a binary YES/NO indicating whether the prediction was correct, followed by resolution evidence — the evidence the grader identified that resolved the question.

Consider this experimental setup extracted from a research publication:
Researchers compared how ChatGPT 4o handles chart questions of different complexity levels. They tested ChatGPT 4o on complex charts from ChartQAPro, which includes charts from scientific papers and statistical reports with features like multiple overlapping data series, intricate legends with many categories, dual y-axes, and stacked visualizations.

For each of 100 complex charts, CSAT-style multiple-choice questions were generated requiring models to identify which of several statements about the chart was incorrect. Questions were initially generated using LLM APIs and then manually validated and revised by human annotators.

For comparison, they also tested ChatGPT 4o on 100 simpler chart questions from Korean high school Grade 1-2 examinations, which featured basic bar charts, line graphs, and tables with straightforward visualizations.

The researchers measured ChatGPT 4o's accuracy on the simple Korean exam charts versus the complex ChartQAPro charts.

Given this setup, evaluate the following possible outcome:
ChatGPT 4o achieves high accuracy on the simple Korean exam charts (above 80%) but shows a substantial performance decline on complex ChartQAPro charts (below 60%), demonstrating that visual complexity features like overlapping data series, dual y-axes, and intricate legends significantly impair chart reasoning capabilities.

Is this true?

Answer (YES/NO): NO